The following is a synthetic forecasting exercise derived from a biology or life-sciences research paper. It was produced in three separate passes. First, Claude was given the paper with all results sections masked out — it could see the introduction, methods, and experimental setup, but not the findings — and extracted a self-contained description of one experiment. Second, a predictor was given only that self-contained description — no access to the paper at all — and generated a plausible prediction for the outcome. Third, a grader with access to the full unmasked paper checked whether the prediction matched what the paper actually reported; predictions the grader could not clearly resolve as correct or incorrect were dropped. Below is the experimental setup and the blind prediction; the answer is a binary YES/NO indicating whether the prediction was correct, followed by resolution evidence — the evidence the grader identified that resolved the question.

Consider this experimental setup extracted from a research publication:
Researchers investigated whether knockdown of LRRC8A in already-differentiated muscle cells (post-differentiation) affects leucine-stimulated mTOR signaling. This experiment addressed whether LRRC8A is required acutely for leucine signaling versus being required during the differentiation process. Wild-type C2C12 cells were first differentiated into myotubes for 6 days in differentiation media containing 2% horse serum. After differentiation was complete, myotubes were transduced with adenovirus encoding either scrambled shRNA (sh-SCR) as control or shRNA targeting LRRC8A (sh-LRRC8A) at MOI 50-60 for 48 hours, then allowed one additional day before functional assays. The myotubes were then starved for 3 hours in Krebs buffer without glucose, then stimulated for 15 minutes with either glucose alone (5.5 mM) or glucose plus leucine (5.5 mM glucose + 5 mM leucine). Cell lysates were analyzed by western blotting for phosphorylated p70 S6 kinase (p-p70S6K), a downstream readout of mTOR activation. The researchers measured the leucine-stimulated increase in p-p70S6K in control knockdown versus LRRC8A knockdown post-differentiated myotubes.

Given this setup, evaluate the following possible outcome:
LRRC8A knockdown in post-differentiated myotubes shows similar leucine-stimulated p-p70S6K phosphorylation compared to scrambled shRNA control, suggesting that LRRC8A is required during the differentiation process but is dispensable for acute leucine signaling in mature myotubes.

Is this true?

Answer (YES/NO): NO